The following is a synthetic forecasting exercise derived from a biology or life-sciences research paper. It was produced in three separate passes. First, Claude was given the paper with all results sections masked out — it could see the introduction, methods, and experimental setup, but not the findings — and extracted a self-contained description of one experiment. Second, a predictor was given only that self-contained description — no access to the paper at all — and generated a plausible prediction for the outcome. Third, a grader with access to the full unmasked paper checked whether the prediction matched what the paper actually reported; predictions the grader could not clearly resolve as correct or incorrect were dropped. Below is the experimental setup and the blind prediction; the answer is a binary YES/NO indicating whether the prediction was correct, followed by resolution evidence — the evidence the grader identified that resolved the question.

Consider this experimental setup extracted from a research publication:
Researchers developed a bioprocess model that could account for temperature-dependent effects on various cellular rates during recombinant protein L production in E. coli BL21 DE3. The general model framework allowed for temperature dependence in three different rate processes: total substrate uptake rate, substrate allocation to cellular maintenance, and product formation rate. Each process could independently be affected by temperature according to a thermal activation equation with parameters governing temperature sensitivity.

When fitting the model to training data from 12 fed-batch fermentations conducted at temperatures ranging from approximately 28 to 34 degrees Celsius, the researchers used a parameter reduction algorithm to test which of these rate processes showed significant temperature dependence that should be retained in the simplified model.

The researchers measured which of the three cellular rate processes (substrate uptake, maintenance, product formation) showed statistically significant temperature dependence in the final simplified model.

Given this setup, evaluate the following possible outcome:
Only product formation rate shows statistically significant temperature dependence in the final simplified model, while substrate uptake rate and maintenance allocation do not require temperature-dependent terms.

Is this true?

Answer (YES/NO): YES